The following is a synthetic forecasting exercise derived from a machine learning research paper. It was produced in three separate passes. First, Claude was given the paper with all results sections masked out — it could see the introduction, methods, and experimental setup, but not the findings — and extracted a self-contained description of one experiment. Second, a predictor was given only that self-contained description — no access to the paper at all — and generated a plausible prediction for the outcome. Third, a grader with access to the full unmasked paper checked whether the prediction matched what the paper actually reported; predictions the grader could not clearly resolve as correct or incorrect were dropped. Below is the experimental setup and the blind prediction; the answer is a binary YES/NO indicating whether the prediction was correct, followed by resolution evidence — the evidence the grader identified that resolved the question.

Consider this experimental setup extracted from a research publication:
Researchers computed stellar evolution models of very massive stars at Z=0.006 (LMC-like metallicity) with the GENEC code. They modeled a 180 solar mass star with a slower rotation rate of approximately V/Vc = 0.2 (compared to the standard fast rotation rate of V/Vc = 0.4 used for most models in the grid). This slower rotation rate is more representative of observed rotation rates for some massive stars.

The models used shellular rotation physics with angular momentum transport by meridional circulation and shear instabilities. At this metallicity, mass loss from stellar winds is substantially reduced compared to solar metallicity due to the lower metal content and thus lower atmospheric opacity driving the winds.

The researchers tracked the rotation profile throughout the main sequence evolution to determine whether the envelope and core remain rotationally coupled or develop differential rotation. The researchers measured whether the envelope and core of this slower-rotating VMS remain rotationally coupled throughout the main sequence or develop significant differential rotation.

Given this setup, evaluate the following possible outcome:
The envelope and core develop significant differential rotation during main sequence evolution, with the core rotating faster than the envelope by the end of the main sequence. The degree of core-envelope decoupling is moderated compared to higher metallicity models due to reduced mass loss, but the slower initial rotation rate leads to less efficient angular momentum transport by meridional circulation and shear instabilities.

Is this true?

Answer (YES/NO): NO